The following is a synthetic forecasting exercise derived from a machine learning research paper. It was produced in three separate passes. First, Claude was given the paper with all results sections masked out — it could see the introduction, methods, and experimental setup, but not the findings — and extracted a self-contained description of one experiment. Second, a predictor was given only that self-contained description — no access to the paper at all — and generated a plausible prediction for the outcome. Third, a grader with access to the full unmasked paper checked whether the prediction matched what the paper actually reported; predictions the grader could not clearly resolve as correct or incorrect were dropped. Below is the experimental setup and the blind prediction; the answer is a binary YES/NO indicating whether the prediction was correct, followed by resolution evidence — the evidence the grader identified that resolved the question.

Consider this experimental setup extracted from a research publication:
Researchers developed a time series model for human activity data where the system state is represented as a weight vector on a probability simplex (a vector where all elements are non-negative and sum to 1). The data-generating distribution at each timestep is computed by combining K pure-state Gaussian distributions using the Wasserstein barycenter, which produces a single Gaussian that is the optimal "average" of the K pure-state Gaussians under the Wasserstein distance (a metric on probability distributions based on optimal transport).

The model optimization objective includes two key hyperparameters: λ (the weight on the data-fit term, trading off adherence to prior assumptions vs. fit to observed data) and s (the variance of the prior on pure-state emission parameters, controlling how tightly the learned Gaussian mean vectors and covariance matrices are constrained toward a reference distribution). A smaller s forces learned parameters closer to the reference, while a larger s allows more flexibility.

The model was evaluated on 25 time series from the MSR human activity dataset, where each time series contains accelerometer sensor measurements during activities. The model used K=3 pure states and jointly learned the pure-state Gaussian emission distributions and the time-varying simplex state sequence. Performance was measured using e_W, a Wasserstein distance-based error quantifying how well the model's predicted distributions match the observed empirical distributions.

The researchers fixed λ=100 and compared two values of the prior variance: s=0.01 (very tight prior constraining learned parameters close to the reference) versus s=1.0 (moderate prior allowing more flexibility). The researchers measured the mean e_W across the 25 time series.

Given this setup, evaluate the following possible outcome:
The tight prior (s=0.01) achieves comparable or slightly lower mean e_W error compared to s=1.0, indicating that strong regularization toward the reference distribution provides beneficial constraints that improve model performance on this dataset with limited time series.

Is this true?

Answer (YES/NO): NO